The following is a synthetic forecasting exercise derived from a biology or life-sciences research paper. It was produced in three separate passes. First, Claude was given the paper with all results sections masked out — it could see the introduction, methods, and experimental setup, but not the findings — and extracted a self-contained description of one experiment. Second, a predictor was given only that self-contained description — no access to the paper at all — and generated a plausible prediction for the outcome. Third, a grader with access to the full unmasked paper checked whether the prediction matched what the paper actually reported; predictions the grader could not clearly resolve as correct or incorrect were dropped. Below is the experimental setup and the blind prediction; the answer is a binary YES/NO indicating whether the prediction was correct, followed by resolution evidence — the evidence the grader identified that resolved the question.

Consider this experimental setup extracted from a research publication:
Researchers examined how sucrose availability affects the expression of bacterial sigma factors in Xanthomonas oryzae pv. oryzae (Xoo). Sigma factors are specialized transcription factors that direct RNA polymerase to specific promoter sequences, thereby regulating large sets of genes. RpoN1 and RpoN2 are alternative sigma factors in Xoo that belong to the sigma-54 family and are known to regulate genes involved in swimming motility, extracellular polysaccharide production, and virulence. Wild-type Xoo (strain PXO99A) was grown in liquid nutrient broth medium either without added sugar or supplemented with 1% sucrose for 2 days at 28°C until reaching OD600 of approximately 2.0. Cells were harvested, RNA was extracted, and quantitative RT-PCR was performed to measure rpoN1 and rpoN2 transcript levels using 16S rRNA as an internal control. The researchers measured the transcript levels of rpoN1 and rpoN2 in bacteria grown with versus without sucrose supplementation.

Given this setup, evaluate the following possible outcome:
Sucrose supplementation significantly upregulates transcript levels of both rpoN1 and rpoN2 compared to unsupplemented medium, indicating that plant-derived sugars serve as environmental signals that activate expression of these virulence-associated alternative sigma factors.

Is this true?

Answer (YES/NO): YES